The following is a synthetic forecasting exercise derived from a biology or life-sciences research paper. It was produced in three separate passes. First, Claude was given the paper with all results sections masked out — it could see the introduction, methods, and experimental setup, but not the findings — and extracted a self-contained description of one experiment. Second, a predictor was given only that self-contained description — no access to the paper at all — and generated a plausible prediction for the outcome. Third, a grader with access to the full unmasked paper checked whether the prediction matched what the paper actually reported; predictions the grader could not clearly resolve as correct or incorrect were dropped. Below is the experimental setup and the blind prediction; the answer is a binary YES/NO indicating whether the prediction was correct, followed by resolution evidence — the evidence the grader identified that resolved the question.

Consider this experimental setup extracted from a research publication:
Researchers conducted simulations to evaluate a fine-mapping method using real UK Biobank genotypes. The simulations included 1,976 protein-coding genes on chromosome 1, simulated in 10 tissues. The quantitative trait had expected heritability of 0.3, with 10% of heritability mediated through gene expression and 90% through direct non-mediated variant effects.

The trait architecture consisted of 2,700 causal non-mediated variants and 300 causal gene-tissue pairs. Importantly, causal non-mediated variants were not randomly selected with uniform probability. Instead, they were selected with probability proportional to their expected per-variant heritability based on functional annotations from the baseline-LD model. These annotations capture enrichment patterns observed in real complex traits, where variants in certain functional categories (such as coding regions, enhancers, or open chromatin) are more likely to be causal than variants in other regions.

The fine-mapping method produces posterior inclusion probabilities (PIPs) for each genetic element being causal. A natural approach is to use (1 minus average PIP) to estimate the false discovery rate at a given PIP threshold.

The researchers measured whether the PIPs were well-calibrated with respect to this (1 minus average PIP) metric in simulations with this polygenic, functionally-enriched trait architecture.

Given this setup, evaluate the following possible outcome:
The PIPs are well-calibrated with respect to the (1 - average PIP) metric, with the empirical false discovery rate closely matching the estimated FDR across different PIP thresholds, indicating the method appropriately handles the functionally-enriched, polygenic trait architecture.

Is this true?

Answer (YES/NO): NO